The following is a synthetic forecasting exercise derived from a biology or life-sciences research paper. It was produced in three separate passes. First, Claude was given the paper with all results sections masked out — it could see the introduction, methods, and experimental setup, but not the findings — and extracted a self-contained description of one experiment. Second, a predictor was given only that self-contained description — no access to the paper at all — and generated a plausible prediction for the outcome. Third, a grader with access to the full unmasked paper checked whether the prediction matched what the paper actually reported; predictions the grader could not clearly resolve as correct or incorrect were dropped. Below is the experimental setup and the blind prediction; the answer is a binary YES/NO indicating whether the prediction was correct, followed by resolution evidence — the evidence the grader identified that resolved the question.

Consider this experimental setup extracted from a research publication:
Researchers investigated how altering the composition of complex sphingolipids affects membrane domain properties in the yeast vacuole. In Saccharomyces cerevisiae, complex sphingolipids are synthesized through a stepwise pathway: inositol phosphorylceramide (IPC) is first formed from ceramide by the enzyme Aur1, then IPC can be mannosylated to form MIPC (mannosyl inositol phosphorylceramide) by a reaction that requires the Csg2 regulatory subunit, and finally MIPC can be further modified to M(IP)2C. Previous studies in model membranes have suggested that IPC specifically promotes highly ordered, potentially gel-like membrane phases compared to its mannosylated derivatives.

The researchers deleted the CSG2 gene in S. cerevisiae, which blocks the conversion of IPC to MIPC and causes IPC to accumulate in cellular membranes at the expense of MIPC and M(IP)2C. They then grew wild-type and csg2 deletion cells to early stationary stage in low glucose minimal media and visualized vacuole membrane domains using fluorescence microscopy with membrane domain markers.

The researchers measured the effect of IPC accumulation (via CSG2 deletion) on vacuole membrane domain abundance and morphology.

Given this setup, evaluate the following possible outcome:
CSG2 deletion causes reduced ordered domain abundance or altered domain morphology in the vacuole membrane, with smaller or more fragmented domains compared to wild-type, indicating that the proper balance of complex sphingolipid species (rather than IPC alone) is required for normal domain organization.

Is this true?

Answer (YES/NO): YES